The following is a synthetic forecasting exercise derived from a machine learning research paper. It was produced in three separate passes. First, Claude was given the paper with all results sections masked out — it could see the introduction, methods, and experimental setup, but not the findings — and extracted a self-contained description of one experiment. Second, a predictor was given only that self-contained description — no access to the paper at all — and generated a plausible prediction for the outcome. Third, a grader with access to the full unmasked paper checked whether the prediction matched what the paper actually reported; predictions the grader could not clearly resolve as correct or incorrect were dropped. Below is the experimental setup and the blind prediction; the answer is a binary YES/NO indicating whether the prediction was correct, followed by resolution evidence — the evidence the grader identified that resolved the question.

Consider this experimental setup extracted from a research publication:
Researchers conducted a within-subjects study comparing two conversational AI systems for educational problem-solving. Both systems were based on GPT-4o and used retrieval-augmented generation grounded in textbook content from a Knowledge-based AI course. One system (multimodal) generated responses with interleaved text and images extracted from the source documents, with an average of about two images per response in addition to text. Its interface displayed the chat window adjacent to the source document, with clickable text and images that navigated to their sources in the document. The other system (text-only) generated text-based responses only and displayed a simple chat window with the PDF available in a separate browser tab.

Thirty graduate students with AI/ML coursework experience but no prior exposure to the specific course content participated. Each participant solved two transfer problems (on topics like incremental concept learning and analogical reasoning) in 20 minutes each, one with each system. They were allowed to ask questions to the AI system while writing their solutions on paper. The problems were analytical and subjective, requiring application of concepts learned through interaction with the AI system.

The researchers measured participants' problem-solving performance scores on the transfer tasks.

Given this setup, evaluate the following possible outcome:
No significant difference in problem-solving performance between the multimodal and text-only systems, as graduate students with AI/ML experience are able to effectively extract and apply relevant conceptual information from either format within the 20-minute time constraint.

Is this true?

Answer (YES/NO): YES